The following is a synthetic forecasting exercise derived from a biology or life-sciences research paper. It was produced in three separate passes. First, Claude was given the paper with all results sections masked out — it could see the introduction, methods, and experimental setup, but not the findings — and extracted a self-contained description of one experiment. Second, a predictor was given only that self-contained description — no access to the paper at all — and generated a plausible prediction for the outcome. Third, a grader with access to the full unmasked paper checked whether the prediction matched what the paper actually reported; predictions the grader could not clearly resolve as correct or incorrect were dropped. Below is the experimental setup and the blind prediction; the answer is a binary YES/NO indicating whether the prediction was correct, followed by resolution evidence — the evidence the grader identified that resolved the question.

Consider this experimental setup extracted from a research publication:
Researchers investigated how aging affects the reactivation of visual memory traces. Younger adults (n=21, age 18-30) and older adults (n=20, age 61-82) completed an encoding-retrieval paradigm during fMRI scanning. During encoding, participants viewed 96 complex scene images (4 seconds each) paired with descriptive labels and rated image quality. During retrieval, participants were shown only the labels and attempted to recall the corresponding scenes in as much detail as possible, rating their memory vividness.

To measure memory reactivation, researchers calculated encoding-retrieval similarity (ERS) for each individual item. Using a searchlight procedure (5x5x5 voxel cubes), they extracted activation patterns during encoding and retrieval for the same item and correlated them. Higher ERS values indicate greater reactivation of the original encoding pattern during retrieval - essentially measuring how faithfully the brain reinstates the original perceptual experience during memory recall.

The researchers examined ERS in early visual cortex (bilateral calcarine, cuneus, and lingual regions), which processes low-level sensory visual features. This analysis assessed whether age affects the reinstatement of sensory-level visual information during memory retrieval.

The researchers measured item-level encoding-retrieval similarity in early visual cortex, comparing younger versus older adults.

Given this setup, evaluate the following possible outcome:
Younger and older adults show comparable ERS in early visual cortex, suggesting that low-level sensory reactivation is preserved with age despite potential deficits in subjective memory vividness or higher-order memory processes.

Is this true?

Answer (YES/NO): NO